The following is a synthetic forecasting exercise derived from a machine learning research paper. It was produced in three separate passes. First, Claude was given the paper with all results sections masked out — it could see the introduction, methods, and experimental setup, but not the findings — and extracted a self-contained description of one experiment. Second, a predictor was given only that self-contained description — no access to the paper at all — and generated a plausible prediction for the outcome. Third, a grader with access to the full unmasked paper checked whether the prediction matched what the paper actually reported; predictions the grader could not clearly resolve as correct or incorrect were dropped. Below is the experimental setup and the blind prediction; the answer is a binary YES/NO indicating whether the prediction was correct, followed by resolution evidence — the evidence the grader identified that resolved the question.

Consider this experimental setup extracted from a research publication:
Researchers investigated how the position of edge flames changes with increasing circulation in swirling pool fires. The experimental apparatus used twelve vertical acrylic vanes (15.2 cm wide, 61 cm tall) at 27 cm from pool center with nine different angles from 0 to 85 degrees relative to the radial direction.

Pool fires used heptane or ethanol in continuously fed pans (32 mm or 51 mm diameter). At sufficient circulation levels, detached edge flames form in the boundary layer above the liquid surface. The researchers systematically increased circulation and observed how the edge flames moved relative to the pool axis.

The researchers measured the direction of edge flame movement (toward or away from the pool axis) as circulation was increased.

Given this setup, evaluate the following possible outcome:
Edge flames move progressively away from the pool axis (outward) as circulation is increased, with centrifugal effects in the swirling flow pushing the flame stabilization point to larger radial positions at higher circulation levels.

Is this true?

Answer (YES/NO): NO